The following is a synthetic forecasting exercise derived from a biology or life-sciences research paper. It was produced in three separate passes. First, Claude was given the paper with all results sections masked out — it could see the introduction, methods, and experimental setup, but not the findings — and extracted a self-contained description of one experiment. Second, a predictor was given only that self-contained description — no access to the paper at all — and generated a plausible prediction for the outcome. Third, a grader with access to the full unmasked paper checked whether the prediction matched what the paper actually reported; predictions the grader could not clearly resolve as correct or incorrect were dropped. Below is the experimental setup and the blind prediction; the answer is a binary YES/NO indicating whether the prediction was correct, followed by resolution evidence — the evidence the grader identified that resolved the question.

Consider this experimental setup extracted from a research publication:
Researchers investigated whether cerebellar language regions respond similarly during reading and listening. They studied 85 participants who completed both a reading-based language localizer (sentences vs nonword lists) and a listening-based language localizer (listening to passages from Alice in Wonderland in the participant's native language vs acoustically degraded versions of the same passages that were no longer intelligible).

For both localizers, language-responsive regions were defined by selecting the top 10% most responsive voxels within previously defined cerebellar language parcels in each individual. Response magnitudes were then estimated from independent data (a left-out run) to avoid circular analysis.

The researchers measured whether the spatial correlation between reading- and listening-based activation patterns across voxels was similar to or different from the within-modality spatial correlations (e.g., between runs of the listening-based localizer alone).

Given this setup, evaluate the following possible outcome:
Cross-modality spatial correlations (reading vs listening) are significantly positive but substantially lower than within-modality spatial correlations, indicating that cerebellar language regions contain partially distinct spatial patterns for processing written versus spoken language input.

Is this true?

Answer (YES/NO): NO